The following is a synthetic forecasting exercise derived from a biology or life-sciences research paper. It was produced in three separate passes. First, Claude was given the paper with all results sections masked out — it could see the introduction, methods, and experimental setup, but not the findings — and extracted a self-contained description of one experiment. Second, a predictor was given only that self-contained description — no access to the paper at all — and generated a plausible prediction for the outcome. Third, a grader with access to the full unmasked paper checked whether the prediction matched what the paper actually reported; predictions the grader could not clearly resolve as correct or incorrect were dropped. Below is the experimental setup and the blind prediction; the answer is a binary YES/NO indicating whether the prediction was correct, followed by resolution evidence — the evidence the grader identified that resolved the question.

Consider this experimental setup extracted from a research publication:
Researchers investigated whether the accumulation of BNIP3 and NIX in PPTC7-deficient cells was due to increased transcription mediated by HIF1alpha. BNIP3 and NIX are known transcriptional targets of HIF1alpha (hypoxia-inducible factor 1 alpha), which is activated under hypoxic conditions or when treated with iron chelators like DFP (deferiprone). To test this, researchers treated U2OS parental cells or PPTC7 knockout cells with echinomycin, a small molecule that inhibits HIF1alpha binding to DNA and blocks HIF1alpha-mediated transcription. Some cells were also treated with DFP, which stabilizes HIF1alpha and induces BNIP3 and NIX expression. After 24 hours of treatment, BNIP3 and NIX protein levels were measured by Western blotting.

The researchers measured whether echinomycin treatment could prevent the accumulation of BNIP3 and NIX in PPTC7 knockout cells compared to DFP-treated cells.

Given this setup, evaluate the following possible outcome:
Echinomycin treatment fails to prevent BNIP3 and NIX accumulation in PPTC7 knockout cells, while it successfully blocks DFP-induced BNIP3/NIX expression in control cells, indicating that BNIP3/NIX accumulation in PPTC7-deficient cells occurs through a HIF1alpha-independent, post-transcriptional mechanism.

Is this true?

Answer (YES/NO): NO